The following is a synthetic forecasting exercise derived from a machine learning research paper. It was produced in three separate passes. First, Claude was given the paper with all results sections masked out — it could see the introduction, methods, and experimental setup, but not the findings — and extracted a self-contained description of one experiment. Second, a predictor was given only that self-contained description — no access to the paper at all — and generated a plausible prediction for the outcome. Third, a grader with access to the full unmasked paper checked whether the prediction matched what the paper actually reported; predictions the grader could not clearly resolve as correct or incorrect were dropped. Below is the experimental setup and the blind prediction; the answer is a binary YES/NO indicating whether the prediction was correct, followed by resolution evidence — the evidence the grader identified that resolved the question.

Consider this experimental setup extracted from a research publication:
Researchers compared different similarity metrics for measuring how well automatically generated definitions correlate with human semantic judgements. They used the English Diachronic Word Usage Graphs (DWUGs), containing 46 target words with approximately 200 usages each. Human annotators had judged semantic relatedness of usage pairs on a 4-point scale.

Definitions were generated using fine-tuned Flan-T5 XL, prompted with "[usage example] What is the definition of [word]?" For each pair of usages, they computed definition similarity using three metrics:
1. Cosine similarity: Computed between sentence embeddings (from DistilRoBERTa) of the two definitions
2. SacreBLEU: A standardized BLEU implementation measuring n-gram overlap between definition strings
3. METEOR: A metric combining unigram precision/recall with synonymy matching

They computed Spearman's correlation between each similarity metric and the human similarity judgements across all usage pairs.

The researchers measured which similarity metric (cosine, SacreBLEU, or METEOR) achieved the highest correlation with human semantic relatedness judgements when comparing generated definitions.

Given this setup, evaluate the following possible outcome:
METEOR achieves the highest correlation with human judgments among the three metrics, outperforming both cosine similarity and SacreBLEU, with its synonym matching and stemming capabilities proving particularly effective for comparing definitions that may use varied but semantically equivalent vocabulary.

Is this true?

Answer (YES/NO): NO